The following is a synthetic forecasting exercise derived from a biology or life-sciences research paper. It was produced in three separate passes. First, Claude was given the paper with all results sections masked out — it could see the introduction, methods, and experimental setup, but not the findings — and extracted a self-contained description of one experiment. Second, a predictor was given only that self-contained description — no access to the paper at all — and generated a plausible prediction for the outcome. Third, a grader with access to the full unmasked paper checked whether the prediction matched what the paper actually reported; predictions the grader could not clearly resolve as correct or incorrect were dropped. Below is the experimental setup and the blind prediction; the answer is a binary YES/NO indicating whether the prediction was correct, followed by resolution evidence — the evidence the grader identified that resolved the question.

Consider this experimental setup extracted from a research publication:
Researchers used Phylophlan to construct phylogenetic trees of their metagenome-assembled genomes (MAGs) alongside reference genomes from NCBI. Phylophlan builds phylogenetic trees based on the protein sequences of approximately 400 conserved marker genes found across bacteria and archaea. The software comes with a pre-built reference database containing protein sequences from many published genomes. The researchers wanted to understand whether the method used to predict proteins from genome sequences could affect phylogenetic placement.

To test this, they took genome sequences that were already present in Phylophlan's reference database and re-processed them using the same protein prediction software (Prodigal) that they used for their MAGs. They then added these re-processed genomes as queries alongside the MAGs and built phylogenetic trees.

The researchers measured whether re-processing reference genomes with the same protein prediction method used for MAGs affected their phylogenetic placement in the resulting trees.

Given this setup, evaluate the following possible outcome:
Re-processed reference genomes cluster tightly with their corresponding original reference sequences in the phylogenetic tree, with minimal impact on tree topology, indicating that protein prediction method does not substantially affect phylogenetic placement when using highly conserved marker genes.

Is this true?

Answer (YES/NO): NO